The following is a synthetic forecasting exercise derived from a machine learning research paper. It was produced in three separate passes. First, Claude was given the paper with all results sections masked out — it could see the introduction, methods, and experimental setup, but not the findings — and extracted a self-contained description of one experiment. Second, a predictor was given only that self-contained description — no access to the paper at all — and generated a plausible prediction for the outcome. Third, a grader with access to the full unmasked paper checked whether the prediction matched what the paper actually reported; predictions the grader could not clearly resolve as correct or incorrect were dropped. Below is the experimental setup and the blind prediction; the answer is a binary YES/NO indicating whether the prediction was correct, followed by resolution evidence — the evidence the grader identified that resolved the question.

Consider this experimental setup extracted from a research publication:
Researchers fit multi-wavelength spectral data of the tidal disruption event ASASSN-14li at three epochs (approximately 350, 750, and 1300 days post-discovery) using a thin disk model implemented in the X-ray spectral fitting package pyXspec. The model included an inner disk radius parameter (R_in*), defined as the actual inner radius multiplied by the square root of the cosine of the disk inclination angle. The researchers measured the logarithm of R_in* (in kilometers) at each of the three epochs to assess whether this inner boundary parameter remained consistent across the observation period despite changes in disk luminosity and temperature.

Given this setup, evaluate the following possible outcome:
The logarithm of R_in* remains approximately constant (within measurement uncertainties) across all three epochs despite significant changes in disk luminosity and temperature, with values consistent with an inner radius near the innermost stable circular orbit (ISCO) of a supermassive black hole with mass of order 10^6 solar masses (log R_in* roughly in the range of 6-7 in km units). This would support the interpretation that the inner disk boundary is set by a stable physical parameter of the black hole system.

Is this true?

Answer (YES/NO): NO